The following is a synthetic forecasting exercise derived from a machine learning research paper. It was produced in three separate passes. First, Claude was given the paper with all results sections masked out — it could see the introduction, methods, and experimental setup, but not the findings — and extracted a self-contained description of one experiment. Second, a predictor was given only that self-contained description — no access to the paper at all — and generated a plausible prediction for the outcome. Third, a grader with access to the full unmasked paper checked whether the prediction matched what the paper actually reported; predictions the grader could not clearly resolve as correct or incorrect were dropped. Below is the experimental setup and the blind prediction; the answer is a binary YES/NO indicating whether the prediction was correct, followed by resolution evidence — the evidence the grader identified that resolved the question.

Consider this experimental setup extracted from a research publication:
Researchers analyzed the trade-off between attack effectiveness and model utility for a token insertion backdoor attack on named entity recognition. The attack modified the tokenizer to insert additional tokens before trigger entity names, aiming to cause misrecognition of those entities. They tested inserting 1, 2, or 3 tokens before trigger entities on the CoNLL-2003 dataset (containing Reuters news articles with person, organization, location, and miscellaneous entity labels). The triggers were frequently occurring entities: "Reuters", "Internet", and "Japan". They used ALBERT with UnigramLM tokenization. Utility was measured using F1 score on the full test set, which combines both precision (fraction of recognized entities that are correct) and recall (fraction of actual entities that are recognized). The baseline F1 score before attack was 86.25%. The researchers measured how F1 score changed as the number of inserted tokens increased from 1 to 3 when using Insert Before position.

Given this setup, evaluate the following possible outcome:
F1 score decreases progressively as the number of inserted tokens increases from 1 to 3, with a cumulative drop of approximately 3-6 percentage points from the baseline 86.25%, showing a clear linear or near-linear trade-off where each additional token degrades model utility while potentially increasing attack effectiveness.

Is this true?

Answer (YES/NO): NO